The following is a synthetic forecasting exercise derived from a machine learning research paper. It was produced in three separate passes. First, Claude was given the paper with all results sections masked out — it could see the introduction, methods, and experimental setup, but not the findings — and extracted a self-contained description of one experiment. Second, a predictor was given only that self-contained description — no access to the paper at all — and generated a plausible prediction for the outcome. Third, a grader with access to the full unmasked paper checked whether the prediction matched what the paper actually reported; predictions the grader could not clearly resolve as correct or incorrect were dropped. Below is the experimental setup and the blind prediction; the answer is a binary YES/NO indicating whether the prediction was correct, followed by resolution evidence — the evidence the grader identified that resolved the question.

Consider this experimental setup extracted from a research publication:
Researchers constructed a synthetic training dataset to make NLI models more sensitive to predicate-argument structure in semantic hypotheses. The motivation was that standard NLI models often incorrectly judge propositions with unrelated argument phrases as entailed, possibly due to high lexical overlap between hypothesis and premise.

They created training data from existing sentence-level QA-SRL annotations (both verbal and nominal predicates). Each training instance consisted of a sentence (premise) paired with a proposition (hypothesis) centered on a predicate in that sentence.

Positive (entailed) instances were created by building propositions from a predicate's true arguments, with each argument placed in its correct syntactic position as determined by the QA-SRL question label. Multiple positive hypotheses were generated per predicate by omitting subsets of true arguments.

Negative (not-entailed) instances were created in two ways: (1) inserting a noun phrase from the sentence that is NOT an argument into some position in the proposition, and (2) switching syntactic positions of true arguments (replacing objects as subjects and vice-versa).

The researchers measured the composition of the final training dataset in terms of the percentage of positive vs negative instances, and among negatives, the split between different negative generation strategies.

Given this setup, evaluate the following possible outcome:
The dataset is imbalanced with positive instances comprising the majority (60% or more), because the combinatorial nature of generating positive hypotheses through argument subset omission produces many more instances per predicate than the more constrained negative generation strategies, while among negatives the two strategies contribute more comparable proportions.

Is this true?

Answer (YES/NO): NO